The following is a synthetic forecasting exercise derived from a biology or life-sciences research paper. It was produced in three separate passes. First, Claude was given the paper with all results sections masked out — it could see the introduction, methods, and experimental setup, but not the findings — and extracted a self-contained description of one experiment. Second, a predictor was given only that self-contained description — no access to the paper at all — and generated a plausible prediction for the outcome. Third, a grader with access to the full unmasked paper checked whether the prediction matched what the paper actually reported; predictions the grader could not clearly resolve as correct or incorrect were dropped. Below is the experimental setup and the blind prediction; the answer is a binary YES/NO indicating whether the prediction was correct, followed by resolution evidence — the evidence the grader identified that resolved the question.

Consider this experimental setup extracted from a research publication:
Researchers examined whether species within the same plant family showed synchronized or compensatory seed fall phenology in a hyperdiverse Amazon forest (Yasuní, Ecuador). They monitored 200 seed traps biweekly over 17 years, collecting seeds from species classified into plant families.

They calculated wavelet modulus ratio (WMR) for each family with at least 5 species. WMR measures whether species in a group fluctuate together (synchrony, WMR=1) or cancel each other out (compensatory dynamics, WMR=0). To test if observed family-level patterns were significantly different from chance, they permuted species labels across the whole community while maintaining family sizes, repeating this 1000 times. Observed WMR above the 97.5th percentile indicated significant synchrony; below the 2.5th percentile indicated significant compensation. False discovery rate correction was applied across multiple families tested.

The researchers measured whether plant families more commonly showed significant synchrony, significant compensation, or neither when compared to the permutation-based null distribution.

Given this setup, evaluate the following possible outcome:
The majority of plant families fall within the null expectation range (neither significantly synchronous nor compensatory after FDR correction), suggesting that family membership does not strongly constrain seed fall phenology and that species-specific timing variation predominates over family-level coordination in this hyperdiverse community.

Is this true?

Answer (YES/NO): NO